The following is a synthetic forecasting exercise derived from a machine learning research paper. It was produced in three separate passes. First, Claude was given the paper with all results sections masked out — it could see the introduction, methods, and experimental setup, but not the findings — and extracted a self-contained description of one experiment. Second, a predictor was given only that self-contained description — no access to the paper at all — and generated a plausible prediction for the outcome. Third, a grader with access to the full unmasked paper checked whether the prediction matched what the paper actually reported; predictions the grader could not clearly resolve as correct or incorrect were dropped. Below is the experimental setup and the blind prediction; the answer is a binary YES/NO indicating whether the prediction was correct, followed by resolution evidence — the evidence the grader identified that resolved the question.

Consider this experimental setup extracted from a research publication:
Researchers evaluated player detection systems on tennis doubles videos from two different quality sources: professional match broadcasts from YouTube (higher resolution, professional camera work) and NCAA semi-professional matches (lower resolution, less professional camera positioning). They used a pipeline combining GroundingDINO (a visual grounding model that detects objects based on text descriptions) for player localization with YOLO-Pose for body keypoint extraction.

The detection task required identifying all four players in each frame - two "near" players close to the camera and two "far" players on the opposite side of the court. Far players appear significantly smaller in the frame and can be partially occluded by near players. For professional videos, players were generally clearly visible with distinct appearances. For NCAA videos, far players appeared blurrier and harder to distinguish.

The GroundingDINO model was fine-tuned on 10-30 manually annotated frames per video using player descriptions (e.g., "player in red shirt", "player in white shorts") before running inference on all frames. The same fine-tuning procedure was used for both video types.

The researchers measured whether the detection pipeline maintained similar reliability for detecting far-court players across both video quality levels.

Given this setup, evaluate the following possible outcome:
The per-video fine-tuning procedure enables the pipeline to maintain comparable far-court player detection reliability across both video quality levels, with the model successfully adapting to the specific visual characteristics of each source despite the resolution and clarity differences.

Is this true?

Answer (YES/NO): NO